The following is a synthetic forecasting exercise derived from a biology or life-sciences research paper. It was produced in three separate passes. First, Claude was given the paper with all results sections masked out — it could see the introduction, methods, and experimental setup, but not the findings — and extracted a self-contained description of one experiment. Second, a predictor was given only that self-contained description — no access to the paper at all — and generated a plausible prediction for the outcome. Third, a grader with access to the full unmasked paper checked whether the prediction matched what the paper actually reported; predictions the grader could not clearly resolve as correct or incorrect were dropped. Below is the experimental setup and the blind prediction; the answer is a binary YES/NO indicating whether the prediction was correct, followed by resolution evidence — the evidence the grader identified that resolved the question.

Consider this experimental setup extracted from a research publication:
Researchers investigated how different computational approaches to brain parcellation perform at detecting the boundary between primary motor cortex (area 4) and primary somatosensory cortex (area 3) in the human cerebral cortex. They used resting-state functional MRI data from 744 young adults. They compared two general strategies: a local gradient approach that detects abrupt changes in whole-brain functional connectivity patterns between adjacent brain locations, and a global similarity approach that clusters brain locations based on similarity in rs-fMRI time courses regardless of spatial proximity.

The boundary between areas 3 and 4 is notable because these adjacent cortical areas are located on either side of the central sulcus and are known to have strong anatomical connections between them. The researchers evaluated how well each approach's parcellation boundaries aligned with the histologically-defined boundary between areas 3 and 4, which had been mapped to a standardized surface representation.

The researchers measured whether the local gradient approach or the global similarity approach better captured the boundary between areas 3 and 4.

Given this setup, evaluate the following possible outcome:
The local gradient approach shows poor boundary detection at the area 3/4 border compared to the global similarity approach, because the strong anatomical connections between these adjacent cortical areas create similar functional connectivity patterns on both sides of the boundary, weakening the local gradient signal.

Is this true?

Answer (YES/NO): NO